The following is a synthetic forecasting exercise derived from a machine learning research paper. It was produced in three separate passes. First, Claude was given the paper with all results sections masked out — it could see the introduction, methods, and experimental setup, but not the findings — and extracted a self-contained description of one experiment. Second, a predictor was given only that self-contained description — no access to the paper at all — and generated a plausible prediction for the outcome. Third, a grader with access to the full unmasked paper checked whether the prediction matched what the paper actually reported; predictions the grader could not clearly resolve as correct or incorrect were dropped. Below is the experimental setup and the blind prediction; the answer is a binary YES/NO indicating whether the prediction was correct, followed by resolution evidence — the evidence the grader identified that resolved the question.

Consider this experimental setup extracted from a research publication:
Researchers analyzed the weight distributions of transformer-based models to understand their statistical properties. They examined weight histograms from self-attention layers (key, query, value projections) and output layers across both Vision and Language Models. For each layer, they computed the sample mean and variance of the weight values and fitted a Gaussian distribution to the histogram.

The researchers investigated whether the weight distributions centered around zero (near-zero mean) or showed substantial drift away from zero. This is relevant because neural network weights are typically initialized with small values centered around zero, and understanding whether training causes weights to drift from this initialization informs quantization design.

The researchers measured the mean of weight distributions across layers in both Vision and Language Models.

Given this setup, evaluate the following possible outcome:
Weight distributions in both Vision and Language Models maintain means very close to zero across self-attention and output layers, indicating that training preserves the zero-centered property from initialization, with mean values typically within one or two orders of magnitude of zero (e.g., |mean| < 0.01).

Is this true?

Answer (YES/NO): YES